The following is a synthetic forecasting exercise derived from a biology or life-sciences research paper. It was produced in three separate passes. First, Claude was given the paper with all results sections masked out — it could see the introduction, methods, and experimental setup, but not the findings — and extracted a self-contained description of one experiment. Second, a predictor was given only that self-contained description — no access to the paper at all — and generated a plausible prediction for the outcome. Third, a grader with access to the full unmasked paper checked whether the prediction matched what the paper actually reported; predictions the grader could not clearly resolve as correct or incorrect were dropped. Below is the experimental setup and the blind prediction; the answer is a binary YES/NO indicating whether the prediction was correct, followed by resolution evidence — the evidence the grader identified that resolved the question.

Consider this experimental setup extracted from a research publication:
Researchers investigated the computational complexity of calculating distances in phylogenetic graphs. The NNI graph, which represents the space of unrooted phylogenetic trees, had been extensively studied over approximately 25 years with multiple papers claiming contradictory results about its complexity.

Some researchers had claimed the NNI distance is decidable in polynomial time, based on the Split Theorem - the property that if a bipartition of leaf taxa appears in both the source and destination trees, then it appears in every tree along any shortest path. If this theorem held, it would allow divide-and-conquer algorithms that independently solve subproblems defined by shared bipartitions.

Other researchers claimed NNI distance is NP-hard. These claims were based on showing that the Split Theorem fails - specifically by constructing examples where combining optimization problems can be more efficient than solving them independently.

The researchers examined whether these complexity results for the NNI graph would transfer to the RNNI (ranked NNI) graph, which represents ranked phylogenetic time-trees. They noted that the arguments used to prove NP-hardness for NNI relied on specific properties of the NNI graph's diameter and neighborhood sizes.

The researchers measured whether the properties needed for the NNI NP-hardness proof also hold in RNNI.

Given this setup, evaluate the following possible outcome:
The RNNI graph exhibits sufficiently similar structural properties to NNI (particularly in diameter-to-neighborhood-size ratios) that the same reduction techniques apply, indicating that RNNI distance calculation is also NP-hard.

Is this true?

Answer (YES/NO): NO